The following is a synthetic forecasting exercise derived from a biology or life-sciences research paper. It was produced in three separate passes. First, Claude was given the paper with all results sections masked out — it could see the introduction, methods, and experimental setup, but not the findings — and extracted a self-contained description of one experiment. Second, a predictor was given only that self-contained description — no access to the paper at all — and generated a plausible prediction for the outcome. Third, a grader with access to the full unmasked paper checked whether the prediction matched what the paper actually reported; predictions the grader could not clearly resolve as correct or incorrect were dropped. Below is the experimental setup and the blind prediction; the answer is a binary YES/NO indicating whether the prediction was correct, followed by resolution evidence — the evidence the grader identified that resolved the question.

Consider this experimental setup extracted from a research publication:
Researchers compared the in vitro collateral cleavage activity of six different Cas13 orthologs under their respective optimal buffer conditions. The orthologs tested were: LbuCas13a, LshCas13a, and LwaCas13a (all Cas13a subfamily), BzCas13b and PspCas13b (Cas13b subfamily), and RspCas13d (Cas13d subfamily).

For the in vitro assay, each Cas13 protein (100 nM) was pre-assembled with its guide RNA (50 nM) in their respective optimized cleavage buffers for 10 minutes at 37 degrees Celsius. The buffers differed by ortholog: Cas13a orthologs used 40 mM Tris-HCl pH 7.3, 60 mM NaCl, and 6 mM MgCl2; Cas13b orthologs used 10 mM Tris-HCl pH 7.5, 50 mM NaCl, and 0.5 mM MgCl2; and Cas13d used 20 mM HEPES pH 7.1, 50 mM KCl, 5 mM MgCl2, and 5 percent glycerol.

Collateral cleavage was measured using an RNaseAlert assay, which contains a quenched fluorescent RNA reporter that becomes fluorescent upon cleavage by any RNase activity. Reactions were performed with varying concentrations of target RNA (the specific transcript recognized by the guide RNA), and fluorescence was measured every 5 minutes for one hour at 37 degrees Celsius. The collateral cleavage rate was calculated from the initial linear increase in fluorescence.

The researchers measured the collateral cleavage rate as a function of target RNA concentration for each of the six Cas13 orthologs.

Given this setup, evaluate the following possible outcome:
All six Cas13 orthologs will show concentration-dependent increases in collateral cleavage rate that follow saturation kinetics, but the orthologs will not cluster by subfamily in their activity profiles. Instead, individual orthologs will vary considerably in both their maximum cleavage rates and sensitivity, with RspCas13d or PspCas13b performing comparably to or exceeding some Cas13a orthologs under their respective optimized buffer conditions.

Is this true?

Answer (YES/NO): NO